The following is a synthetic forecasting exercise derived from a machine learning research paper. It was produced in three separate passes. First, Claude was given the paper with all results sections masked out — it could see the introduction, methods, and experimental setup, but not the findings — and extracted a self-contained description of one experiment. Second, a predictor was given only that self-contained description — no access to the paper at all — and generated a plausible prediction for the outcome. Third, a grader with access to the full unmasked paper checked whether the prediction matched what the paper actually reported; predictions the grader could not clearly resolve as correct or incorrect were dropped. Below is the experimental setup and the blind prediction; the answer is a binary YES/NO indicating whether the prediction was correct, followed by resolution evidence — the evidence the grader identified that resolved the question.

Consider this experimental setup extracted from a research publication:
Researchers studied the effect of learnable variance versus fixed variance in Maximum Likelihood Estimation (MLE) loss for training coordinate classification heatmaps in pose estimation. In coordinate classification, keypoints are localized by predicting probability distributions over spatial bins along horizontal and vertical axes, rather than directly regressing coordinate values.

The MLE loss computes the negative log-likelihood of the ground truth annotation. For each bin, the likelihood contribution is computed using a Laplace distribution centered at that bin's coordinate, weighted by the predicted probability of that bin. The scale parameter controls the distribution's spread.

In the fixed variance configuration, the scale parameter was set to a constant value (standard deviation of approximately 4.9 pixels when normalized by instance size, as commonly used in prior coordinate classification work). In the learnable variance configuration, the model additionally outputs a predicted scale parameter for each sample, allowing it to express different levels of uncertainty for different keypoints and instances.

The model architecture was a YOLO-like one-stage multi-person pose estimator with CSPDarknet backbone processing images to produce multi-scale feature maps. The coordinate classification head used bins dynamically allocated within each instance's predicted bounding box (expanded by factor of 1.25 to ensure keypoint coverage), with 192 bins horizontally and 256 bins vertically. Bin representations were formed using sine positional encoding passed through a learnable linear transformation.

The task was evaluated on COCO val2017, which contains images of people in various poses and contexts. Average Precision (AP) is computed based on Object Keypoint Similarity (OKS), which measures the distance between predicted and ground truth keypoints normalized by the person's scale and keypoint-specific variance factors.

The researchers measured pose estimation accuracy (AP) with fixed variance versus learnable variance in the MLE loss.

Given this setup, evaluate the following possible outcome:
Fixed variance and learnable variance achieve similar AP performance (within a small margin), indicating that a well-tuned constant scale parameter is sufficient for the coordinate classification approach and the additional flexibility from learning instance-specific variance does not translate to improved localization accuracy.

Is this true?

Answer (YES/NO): NO